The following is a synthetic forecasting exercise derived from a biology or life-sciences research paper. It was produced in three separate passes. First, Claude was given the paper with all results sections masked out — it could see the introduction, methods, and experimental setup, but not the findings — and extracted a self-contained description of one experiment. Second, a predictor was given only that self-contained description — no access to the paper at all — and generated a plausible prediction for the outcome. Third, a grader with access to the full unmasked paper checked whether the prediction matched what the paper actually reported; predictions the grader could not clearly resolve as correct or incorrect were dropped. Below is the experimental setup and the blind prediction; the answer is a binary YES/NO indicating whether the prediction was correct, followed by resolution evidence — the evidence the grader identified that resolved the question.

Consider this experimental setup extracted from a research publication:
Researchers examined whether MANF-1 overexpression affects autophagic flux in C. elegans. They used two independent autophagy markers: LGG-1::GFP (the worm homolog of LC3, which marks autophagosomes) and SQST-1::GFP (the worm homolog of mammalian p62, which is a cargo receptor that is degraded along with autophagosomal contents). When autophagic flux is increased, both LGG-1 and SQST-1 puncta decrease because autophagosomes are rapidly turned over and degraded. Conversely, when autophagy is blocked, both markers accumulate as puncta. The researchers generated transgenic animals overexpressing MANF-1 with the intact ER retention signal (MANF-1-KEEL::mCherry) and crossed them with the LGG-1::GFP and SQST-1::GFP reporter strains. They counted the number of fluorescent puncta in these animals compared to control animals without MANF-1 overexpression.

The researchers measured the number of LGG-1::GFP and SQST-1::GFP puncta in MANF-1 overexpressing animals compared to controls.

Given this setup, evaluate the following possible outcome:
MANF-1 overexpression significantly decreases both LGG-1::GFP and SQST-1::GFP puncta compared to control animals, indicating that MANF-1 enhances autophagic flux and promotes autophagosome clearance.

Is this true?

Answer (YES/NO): YES